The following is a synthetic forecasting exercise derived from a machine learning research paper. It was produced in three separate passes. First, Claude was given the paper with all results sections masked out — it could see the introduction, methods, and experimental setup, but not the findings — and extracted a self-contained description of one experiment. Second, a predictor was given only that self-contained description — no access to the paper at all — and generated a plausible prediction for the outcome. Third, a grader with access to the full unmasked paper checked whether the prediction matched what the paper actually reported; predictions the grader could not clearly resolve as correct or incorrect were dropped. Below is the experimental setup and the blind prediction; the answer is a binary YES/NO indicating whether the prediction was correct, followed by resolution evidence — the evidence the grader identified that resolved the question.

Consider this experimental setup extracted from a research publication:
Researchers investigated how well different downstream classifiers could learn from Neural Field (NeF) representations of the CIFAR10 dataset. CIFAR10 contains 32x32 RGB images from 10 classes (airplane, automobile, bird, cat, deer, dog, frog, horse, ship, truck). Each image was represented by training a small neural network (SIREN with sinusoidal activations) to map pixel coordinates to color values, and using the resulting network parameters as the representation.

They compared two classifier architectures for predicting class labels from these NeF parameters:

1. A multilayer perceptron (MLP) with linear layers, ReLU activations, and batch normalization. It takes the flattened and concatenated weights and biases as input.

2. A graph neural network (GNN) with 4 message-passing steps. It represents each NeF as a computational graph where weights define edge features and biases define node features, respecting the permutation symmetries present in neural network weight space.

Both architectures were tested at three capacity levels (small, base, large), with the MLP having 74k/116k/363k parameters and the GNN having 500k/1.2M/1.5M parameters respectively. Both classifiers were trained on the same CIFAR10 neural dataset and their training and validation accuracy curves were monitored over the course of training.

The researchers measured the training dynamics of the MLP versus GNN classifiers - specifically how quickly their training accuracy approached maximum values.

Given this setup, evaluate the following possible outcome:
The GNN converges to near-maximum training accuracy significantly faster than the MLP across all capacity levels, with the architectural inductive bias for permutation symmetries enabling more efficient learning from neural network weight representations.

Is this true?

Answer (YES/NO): NO